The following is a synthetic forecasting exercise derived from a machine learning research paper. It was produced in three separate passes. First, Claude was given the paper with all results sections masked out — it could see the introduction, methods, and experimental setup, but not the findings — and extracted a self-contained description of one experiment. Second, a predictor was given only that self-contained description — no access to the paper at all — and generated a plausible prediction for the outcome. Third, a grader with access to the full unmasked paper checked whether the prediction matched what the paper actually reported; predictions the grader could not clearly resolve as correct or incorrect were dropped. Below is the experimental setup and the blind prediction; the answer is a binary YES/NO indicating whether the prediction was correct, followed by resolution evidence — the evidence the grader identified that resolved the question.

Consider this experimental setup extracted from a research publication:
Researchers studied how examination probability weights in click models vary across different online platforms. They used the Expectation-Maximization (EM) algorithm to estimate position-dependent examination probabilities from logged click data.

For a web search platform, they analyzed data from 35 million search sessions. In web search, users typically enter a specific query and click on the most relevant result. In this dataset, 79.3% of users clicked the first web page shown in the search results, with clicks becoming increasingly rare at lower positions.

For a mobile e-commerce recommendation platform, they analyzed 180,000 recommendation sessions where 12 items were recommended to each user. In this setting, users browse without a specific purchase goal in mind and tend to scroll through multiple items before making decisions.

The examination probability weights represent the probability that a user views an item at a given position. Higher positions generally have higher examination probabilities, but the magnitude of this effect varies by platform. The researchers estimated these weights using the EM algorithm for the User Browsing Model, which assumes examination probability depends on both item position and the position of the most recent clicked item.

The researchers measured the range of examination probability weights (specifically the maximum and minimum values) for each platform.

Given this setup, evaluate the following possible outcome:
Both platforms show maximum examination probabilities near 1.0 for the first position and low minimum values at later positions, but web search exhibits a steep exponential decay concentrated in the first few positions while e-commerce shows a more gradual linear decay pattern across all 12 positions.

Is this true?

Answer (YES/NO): NO